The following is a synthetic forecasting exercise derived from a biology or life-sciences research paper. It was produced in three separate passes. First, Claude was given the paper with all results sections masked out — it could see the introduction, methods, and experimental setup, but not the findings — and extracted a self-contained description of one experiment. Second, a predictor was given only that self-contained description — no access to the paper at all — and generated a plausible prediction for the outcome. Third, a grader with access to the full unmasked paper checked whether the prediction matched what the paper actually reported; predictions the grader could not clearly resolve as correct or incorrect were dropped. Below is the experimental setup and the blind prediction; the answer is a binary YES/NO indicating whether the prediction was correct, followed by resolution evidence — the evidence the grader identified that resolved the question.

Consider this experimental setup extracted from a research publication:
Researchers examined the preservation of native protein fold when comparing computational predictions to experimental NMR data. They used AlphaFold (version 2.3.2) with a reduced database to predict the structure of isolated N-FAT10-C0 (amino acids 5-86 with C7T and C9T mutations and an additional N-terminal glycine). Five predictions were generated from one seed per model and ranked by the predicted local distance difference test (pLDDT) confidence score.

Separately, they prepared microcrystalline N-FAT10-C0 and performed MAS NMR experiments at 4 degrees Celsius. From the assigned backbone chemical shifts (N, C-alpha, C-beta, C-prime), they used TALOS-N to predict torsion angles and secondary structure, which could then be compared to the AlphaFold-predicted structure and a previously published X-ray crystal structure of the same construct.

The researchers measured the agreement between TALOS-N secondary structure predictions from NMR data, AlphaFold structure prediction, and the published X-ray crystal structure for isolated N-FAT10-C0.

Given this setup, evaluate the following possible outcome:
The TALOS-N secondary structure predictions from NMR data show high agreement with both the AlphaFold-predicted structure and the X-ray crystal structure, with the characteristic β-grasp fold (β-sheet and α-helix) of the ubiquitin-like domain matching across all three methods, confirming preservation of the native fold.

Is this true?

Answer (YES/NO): YES